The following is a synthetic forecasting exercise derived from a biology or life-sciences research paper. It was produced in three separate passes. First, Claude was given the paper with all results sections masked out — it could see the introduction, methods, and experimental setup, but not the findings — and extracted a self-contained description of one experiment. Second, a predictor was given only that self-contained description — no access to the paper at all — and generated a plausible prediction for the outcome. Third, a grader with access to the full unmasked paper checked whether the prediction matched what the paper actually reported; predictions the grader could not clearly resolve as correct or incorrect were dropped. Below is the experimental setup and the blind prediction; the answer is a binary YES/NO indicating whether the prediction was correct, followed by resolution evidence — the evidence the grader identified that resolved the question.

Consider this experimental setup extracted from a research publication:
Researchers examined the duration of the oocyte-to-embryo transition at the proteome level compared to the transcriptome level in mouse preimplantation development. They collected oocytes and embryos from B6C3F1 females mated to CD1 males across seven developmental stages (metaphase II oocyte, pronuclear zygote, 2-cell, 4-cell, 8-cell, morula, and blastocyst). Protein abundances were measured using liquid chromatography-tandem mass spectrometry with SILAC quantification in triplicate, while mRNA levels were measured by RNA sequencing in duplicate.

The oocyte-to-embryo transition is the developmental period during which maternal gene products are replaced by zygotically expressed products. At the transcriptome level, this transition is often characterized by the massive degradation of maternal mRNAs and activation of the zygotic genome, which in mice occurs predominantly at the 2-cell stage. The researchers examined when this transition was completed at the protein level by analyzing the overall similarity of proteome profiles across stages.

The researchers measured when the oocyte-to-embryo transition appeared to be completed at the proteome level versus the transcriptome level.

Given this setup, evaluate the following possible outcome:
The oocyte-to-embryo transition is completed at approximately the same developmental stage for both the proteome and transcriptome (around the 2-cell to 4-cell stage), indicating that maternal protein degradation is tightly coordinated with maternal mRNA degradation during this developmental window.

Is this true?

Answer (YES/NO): NO